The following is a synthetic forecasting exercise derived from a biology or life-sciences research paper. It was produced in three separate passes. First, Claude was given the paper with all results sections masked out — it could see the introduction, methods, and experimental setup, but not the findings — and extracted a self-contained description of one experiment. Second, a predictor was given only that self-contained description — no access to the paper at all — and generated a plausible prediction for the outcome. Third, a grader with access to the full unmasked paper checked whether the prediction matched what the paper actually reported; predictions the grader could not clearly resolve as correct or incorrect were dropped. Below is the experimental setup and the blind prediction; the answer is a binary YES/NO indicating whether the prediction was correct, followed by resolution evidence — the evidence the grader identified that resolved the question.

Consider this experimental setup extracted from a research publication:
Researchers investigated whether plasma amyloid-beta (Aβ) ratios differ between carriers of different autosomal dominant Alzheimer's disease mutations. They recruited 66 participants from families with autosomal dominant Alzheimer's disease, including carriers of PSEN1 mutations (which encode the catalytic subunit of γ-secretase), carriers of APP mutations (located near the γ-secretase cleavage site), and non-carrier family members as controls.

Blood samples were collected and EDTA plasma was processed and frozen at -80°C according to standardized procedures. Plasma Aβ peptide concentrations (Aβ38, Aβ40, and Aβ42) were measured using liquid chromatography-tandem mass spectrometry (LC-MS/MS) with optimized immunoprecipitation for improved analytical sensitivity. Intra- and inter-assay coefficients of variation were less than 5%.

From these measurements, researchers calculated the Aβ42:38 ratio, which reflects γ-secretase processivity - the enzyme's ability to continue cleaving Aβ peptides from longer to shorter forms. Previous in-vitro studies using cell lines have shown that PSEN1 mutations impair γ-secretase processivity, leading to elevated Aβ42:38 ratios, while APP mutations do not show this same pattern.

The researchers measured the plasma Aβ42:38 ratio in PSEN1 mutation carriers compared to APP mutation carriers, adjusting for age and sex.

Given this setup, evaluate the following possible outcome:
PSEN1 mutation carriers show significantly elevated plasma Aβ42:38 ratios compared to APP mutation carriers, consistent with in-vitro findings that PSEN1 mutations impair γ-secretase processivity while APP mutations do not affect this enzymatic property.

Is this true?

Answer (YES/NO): YES